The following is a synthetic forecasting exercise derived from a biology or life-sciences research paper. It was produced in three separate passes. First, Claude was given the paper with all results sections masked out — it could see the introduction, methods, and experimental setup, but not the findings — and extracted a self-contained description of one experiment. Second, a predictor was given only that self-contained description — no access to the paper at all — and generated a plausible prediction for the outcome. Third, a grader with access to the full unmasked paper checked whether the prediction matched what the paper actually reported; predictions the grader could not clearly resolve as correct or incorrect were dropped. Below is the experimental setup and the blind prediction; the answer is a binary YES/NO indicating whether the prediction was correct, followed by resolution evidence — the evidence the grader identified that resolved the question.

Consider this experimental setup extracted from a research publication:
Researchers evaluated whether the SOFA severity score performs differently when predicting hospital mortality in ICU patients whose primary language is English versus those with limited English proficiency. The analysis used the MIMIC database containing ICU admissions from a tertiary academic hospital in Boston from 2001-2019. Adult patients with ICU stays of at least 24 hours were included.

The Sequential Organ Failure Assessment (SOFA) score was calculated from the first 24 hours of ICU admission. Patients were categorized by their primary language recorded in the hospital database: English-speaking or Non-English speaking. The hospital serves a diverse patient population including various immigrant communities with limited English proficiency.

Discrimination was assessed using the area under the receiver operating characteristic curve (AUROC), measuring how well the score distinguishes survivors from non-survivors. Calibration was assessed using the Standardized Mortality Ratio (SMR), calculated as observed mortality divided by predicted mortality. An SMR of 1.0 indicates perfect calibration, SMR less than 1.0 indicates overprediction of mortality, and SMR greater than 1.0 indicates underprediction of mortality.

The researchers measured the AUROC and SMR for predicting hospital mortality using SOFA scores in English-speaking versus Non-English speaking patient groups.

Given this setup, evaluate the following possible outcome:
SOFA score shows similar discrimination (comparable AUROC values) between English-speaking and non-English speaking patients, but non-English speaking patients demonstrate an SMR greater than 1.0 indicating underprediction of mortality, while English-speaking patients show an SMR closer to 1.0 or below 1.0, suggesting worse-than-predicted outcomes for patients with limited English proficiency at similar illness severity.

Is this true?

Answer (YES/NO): NO